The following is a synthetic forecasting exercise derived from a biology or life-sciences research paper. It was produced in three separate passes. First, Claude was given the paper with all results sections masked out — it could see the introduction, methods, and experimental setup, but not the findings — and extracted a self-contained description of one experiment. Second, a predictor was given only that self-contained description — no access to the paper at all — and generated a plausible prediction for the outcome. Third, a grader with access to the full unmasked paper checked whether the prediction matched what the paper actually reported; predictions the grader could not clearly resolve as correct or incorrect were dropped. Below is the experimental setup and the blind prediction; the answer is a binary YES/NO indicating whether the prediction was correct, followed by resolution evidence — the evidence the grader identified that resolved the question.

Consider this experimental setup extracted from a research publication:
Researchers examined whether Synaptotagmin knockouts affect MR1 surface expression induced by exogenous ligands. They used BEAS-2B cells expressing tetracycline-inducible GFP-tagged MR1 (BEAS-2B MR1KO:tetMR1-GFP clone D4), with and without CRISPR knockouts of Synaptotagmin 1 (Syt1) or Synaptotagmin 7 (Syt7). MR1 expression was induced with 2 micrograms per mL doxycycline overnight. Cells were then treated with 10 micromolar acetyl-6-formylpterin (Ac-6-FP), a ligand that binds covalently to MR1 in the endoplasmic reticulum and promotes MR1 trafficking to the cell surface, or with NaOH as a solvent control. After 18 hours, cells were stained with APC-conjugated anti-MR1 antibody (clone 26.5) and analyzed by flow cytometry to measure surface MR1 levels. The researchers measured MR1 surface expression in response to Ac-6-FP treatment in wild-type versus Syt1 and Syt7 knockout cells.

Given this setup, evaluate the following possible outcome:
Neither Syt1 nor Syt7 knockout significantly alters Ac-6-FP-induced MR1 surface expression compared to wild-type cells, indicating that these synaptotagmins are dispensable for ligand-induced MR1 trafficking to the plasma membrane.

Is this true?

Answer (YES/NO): YES